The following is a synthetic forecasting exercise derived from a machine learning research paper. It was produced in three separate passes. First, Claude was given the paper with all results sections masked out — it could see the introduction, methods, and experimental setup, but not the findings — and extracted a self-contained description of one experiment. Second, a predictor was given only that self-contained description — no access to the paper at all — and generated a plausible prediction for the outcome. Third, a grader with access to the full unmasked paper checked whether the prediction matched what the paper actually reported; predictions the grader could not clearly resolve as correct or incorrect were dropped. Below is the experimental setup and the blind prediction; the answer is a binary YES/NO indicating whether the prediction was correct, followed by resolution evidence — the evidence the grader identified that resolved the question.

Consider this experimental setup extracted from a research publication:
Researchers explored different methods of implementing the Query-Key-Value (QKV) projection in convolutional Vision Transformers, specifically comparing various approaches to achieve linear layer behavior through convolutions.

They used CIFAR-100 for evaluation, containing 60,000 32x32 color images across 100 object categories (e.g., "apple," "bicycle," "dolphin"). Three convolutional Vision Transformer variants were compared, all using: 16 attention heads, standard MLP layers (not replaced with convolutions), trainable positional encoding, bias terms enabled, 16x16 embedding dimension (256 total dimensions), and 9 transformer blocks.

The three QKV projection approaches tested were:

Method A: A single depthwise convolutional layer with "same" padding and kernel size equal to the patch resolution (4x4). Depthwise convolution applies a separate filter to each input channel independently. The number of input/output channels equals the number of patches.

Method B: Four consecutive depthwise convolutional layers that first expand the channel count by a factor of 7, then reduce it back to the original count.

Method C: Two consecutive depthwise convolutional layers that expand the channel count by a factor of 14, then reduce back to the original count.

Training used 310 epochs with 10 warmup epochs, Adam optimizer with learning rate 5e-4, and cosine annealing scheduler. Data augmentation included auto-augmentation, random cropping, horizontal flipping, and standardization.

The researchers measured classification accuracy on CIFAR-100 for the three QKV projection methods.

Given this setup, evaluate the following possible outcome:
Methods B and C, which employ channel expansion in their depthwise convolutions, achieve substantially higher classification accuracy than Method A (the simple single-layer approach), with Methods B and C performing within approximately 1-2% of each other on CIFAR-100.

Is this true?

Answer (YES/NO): YES